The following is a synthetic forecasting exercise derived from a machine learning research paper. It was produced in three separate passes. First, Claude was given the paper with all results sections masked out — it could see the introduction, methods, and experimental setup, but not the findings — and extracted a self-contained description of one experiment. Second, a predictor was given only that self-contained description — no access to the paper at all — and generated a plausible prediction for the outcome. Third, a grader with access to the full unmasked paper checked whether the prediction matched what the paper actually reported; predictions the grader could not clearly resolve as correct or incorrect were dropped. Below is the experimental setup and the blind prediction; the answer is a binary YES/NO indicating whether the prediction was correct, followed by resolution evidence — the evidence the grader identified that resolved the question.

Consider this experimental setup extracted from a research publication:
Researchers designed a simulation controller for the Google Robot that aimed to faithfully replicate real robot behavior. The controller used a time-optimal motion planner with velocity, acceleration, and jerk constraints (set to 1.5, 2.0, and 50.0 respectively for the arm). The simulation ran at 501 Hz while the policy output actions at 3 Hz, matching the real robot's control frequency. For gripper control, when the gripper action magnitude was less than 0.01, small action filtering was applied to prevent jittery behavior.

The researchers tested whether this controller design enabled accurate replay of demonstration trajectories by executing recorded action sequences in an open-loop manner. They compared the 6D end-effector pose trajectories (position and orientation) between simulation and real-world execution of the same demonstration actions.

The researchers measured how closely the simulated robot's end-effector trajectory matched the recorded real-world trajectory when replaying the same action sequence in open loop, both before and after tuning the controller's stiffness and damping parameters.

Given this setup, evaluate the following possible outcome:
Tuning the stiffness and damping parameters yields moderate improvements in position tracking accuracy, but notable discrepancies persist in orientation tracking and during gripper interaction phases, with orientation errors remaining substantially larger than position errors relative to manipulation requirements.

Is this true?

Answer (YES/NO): NO